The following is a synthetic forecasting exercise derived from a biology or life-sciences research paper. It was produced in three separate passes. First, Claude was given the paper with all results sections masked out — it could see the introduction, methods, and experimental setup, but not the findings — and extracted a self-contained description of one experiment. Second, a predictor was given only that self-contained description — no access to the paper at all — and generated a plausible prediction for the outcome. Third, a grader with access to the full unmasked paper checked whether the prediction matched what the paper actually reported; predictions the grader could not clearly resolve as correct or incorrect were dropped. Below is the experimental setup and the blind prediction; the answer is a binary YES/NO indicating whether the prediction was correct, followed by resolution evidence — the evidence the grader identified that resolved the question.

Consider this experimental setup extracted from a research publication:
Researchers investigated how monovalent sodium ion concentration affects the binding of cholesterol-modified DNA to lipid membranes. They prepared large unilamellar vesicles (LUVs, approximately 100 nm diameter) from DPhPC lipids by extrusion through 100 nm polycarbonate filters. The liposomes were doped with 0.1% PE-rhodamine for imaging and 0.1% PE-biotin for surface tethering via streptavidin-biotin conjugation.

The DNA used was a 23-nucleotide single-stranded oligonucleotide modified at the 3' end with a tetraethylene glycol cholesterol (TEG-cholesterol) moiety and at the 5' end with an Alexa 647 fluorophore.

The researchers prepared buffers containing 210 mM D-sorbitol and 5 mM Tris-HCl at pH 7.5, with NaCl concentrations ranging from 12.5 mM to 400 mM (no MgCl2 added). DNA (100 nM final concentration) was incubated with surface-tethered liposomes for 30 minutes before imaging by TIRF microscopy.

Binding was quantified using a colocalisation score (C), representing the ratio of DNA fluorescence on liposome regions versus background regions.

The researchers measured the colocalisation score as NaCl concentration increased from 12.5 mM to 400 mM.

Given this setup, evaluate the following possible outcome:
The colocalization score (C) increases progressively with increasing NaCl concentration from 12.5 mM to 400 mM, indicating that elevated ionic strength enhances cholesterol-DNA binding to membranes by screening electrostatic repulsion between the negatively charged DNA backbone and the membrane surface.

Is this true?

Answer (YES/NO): NO